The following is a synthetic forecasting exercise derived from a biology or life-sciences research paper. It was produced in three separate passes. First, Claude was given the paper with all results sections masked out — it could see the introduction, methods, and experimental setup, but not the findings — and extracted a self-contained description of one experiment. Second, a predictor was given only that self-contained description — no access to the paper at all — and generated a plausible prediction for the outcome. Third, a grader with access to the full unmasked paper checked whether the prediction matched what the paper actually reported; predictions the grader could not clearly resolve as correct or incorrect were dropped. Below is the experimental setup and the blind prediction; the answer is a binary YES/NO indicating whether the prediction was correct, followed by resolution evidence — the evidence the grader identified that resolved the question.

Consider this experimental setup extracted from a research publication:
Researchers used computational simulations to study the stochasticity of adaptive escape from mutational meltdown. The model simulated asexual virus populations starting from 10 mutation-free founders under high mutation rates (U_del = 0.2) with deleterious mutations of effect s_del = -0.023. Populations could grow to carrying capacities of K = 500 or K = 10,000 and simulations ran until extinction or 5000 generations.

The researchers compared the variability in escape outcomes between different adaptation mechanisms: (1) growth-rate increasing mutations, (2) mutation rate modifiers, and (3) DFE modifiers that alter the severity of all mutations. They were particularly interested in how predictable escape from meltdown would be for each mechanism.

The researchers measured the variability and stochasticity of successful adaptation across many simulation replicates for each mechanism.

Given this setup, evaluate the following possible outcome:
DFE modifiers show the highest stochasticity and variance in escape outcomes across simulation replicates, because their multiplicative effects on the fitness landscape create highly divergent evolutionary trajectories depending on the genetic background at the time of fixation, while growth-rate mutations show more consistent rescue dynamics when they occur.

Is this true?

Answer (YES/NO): NO